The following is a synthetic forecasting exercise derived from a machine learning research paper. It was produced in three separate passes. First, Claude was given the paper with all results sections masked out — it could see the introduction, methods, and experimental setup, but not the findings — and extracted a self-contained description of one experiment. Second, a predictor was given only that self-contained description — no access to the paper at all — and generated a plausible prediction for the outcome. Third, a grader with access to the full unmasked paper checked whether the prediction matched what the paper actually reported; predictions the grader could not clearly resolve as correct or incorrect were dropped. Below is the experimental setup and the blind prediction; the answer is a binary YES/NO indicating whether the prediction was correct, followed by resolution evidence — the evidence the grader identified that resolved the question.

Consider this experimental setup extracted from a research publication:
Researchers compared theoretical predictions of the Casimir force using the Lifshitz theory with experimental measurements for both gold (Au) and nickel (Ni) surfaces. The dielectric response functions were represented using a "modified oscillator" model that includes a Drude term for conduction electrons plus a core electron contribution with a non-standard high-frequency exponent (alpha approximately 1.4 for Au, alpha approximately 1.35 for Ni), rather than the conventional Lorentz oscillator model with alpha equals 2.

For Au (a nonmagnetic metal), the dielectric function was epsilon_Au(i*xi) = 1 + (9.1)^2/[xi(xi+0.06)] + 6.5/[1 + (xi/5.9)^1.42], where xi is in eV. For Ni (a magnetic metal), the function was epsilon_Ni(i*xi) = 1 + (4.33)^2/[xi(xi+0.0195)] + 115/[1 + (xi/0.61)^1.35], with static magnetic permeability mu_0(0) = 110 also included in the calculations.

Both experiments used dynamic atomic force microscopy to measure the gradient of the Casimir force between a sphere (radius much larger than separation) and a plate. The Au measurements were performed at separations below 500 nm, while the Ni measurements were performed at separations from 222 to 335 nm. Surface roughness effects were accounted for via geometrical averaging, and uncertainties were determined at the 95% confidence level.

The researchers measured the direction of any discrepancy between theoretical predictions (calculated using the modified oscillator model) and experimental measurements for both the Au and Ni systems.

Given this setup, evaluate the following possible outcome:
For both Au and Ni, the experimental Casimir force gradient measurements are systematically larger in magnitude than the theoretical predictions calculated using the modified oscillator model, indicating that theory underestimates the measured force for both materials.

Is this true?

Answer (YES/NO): NO